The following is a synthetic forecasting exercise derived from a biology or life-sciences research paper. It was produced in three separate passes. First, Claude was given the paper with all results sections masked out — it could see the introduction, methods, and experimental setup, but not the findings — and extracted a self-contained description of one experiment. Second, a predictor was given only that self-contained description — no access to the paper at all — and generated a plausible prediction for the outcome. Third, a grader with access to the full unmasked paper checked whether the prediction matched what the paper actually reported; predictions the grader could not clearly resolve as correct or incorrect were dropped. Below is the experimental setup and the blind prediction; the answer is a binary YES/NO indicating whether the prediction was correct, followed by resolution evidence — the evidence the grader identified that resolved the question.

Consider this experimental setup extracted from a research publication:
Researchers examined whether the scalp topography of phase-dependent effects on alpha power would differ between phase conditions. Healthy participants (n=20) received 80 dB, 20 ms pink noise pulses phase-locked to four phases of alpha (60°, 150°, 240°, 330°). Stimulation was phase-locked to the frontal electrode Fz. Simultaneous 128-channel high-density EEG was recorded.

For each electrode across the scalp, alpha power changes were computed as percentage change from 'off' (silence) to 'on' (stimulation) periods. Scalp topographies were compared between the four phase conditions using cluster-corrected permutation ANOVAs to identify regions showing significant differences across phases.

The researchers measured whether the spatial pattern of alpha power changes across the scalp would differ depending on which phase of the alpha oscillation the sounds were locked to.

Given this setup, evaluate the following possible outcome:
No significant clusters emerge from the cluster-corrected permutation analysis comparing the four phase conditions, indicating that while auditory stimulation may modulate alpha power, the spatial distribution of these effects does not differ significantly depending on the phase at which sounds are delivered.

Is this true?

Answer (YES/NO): NO